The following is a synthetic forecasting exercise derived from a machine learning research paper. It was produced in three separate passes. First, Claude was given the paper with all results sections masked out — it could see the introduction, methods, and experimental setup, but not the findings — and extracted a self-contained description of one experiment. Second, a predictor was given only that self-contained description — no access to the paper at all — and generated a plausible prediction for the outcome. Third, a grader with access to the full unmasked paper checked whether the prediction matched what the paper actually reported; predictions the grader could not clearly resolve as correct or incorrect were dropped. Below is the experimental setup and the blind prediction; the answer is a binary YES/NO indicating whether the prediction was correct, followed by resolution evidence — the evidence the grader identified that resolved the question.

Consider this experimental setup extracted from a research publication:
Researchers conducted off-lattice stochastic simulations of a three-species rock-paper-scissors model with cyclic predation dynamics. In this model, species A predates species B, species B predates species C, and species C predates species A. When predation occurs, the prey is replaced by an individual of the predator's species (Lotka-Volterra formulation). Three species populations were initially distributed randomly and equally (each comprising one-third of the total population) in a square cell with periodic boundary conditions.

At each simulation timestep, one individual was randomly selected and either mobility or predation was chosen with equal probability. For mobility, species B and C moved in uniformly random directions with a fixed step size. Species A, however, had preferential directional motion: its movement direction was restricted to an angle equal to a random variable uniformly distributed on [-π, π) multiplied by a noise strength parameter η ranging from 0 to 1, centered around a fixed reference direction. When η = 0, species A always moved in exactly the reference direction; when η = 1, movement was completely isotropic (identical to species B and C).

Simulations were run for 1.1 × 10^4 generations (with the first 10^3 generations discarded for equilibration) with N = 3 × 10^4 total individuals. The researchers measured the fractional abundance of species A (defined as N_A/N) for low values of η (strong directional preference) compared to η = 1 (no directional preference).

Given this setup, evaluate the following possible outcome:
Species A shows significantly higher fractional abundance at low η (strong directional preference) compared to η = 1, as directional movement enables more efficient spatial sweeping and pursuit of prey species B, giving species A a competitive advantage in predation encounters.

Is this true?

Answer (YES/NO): NO